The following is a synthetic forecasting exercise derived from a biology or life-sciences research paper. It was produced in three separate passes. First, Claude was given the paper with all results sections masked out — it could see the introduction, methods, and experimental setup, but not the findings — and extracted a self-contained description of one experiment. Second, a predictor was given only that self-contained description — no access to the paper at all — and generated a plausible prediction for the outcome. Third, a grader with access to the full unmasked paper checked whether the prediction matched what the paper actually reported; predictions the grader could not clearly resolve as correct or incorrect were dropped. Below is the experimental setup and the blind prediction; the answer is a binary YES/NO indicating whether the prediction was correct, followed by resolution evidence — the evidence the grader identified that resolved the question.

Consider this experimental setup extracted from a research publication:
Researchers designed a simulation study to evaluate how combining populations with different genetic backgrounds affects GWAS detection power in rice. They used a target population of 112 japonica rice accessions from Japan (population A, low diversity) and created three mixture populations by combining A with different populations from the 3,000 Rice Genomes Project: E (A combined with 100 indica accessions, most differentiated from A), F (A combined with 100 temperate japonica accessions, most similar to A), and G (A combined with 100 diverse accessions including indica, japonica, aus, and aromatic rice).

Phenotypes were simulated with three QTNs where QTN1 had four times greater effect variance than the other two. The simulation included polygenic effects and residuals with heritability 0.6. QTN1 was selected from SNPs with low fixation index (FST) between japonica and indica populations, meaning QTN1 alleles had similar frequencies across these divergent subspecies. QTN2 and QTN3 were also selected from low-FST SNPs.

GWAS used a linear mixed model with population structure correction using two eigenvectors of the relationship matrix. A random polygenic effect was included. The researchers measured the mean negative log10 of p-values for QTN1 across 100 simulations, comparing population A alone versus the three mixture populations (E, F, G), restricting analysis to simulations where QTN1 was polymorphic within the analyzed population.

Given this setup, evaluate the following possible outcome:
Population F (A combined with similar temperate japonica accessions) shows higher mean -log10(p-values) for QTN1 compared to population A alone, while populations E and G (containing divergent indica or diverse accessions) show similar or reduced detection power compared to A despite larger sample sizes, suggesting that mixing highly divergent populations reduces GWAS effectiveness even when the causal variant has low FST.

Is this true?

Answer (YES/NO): NO